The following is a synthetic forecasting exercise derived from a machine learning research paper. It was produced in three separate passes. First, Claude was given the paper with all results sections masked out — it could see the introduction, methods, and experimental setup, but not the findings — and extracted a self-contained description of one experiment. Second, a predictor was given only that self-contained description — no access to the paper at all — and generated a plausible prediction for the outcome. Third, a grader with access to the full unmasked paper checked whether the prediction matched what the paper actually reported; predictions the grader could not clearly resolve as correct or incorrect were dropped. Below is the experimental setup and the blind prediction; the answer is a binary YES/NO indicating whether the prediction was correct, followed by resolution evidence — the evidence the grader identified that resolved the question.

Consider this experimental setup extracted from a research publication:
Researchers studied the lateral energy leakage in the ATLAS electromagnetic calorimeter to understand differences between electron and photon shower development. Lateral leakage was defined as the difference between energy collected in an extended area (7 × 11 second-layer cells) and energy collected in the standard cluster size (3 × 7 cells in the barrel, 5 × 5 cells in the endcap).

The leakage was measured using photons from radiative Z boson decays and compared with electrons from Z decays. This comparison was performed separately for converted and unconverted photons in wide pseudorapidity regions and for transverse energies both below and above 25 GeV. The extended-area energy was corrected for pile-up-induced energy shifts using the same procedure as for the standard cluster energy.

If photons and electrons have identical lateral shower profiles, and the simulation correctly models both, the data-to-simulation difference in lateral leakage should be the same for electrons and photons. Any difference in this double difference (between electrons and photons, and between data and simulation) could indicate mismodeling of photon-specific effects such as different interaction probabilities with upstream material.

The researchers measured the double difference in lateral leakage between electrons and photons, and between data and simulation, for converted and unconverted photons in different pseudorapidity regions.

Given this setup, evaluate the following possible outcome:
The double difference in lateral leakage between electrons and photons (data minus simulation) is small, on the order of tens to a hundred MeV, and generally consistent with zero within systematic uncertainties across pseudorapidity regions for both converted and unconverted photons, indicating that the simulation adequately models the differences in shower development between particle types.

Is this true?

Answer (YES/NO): NO